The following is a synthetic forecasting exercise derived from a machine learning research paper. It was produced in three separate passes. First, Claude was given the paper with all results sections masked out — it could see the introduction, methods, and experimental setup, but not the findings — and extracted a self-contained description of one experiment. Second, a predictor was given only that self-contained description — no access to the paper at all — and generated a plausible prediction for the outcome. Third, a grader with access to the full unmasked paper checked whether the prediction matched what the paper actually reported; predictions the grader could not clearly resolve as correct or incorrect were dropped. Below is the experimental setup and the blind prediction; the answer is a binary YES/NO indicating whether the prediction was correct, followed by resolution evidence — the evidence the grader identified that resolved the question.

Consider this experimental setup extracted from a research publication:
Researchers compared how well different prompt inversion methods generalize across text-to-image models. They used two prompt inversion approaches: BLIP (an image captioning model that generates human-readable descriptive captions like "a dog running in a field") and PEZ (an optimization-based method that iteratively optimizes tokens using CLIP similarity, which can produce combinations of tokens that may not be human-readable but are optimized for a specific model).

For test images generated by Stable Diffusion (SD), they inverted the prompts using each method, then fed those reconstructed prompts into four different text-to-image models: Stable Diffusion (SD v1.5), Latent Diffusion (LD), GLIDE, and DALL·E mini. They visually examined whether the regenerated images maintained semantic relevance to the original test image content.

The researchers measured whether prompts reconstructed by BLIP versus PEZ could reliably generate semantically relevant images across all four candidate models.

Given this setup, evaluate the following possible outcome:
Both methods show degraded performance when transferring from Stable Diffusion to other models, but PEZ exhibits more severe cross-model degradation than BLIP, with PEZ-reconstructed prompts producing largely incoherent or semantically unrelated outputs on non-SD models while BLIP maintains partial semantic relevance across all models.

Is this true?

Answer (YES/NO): NO